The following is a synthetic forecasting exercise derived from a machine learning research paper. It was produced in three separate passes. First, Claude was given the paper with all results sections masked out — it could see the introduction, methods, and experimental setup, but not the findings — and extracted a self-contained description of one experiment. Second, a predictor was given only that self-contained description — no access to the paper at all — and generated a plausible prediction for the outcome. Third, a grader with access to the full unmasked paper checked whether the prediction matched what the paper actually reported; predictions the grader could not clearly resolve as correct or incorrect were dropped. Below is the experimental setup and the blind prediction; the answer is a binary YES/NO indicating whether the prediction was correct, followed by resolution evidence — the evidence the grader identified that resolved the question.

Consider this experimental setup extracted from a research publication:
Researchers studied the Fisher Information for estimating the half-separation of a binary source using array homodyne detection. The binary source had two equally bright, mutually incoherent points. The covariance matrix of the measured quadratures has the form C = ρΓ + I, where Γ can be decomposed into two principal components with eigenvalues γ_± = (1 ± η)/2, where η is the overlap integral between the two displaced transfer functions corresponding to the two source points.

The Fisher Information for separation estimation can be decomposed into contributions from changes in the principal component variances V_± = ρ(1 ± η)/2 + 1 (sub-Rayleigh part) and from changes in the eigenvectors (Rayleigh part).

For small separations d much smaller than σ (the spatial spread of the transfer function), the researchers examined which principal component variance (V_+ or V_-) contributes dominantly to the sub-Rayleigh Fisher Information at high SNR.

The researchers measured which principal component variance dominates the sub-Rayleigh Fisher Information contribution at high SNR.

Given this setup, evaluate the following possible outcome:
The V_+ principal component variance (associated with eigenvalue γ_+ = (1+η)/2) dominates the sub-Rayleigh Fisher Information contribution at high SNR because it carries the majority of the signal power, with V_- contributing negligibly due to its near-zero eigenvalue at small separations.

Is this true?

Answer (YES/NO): NO